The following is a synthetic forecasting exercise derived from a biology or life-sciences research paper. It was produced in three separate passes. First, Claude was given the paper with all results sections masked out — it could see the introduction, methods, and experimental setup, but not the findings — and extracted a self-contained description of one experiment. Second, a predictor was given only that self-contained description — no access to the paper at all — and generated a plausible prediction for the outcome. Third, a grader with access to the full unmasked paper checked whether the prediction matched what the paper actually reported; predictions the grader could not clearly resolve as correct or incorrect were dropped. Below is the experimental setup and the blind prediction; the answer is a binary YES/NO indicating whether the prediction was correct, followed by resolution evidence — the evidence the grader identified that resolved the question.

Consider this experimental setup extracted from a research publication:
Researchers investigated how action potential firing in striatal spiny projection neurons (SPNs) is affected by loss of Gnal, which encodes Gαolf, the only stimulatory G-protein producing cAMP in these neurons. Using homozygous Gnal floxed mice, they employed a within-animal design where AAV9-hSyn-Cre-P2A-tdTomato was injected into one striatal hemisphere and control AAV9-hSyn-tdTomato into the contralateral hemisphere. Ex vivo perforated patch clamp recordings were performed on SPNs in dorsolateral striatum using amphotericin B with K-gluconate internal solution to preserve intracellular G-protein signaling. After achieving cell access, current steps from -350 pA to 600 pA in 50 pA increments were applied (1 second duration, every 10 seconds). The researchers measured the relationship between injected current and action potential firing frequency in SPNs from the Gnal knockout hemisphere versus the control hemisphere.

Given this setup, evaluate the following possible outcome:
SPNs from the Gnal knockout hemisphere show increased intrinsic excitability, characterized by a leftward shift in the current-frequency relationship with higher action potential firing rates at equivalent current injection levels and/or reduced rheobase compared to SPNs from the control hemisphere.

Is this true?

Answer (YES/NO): YES